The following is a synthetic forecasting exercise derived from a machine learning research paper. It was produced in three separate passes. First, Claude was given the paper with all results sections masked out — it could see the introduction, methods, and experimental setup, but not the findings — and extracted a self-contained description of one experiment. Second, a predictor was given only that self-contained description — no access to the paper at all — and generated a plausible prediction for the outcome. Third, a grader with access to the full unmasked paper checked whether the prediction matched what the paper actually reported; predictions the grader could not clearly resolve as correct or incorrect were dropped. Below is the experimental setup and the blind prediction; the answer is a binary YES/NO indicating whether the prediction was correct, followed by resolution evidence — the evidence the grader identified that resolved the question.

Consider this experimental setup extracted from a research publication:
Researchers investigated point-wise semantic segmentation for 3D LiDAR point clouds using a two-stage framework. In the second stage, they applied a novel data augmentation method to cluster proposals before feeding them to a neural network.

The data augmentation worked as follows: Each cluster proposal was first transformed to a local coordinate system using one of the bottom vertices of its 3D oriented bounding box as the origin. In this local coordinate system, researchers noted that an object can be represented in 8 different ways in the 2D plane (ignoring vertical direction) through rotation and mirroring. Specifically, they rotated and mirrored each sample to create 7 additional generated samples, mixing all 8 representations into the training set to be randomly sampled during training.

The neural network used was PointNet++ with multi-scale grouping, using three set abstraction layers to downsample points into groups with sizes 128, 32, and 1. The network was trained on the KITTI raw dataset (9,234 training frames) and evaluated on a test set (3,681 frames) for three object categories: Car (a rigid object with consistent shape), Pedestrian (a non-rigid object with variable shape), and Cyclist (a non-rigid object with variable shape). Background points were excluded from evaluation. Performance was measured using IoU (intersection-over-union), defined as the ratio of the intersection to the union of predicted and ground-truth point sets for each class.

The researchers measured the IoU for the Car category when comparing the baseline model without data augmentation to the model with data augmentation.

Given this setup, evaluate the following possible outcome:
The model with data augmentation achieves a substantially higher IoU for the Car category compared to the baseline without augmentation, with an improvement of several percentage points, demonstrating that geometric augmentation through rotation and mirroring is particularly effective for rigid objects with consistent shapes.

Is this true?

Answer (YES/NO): NO